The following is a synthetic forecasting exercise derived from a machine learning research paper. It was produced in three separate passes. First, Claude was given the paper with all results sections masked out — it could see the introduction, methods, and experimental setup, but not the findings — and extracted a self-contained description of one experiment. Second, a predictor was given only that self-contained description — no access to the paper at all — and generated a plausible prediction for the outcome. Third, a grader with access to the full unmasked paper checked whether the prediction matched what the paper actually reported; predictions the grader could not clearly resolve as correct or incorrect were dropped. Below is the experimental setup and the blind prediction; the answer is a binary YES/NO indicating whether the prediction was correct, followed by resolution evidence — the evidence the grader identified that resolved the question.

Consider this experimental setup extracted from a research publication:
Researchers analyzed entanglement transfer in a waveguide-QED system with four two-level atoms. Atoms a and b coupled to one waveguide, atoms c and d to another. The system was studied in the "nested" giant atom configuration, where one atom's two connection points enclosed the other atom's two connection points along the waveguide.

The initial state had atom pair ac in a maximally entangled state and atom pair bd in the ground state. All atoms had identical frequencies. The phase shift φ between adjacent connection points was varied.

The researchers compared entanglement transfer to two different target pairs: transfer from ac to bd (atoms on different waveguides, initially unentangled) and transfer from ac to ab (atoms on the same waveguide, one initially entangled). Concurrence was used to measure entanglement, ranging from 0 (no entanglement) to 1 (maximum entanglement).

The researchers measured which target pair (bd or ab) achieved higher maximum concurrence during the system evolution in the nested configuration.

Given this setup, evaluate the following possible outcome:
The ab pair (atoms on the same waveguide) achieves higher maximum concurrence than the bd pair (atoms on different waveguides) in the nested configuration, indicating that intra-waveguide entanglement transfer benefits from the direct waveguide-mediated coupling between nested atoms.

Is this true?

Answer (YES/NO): NO